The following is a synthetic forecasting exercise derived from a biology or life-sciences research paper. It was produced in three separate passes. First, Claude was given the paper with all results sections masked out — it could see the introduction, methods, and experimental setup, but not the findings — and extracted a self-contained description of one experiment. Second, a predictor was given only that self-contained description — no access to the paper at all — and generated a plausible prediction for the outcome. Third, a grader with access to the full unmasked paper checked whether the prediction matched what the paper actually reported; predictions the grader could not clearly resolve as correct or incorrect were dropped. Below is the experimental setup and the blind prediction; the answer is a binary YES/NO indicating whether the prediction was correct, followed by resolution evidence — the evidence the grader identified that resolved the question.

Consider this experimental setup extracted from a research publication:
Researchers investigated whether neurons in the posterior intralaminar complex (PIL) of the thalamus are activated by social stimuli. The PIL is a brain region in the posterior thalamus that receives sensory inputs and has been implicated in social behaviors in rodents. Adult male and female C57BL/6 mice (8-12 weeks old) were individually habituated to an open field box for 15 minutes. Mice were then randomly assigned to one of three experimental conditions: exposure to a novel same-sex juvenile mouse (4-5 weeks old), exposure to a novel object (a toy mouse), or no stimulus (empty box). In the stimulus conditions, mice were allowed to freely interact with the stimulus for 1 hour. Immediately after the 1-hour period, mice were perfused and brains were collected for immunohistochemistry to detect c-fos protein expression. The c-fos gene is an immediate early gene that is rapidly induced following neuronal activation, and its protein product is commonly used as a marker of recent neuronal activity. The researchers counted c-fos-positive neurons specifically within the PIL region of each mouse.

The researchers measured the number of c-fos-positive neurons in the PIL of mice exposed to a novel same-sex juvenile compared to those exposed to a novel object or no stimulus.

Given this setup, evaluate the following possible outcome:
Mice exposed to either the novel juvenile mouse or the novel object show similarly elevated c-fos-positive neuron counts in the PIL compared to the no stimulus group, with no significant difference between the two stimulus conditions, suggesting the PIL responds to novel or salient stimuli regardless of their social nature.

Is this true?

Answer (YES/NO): NO